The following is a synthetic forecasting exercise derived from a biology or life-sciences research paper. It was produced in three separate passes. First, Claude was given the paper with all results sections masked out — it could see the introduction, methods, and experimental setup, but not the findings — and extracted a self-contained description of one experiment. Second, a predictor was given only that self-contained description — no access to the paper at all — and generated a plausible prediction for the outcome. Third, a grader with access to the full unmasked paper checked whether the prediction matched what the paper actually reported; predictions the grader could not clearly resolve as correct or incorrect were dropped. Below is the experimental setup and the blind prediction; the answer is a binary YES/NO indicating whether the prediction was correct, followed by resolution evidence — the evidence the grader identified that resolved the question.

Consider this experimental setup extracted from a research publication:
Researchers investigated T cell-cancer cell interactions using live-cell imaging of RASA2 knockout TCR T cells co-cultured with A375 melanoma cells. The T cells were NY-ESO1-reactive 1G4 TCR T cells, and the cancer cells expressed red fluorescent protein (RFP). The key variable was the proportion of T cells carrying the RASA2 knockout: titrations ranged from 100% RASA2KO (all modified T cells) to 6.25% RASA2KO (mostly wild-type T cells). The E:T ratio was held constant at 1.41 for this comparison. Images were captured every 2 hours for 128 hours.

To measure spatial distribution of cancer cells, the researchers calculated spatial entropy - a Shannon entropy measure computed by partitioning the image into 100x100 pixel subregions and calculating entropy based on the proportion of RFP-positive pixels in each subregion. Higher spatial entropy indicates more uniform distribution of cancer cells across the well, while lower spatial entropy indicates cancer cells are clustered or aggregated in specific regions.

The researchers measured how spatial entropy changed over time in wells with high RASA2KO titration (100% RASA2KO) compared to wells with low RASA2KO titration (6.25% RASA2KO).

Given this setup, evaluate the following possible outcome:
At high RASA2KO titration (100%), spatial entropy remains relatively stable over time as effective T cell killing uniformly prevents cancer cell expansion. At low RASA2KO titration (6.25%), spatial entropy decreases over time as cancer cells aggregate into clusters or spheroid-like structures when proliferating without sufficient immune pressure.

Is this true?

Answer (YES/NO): NO